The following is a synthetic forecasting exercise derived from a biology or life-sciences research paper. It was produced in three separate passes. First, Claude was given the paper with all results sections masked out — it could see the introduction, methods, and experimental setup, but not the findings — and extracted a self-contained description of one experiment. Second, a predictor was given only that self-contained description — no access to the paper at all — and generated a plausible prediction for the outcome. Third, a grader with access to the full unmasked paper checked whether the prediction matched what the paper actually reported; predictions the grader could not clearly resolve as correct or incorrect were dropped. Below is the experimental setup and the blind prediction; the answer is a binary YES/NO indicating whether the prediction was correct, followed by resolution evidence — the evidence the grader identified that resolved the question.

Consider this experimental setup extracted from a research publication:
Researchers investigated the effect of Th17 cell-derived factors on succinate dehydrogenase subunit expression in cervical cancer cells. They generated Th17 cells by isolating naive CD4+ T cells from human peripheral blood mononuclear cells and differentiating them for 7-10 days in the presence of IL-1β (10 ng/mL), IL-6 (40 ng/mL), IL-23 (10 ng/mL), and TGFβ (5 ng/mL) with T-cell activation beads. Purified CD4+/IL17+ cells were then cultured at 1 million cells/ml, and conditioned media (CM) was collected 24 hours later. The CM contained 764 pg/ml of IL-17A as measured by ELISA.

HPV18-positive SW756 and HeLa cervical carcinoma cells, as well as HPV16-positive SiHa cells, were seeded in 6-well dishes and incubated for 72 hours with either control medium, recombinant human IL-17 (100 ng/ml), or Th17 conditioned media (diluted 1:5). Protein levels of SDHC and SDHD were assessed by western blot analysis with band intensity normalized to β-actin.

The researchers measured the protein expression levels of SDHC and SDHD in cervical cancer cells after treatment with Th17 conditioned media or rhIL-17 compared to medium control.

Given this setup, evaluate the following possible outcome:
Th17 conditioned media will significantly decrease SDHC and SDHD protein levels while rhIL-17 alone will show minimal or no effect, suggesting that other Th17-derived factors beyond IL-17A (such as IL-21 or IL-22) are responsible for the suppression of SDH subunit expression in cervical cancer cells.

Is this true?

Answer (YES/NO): NO